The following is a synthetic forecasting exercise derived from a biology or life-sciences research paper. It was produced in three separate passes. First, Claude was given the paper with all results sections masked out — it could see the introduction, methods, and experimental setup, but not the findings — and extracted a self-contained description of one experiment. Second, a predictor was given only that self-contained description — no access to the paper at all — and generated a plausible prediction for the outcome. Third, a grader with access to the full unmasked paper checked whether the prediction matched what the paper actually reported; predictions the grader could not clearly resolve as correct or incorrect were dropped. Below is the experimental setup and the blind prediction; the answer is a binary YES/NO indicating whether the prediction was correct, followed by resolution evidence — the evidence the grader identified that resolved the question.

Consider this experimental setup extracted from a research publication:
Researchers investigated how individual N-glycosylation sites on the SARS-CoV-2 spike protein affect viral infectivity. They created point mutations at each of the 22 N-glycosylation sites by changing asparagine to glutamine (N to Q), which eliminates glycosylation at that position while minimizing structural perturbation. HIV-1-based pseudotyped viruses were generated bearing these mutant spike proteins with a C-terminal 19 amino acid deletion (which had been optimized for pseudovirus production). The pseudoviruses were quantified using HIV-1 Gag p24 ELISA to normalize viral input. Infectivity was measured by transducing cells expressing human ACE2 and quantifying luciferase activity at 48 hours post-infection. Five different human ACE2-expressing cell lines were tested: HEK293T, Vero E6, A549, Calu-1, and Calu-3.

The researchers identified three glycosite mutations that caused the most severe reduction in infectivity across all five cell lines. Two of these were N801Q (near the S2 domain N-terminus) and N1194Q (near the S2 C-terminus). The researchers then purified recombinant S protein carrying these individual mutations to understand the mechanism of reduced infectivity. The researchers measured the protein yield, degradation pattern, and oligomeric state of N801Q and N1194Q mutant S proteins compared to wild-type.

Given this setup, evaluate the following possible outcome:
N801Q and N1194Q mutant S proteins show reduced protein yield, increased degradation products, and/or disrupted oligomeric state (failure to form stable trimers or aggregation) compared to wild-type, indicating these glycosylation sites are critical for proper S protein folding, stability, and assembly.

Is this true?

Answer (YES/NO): YES